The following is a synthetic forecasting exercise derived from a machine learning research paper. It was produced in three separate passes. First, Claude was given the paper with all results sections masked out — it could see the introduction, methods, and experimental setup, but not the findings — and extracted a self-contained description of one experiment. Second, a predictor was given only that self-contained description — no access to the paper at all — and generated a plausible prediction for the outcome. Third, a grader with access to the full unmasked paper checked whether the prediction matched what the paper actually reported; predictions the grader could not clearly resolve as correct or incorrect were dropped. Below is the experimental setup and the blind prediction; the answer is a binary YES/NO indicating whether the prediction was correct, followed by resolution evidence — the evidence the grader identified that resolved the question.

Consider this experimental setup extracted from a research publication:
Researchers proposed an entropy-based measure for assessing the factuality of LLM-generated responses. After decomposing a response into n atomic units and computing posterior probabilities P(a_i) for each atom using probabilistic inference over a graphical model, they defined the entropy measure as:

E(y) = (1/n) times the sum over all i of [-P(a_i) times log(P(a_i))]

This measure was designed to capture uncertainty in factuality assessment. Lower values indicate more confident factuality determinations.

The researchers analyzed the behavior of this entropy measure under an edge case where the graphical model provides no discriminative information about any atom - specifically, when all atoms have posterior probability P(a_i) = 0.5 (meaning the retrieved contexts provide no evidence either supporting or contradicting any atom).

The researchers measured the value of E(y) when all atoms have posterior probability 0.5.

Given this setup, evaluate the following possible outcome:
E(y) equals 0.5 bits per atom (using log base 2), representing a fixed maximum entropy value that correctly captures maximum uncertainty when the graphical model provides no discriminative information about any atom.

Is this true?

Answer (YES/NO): NO